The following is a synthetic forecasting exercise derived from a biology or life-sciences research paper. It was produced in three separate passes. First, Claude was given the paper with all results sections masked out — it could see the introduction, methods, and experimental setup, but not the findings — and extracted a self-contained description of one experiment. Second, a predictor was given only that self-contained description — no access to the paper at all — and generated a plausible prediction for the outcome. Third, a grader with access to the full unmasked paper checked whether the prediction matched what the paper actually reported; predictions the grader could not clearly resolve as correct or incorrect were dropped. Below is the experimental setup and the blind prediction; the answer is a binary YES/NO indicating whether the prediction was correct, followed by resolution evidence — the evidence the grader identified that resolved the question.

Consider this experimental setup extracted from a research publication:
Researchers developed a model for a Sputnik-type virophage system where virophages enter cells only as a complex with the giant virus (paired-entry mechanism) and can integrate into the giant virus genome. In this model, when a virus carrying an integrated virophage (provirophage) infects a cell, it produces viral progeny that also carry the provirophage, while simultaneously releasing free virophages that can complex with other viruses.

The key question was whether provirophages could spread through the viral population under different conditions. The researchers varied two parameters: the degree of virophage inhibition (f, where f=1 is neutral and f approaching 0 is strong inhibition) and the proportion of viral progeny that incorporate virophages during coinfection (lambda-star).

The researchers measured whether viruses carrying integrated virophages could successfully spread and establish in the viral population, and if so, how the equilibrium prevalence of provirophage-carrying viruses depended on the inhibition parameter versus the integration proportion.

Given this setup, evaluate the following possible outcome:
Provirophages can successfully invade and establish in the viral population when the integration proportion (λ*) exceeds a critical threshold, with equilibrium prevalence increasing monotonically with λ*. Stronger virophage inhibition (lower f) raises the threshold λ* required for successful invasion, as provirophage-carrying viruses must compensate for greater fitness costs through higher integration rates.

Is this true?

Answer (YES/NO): NO